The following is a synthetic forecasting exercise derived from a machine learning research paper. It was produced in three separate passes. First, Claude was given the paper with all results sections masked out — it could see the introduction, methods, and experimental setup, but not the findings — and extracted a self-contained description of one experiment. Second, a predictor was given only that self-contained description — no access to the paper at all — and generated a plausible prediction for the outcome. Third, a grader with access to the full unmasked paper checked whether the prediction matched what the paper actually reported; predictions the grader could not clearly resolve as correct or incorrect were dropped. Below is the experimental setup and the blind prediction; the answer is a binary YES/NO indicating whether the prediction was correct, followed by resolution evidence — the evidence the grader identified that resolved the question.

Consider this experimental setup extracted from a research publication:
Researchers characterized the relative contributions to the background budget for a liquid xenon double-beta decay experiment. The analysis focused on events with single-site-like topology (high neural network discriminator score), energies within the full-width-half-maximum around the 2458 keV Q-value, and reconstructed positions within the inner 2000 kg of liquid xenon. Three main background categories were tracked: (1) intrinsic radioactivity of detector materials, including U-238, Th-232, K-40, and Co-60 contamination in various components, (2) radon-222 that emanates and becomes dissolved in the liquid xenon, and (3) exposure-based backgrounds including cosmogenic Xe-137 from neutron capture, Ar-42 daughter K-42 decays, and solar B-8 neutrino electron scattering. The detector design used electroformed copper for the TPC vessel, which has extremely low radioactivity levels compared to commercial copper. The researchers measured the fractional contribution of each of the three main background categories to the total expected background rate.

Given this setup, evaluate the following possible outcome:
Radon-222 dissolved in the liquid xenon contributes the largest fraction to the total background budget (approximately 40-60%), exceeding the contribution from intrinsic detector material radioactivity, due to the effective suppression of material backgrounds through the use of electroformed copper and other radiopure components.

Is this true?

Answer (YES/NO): YES